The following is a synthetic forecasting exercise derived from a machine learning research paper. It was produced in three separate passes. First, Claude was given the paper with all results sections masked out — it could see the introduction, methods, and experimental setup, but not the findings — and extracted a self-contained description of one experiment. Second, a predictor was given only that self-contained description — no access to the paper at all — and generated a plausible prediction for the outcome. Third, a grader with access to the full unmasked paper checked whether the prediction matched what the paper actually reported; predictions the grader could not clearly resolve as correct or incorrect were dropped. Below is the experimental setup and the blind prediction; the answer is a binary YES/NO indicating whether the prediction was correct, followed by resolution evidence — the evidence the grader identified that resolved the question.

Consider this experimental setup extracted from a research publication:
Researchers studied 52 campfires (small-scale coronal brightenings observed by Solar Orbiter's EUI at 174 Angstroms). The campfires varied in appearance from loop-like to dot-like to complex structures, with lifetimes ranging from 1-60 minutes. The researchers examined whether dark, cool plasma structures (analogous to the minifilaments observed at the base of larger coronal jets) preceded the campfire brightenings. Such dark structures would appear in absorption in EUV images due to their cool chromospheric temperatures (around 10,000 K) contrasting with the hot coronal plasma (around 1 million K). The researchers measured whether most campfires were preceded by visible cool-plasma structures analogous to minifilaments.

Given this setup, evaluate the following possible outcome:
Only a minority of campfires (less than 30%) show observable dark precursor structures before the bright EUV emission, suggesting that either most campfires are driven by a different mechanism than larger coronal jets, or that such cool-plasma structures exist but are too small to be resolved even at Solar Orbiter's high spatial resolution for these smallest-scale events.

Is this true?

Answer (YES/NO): NO